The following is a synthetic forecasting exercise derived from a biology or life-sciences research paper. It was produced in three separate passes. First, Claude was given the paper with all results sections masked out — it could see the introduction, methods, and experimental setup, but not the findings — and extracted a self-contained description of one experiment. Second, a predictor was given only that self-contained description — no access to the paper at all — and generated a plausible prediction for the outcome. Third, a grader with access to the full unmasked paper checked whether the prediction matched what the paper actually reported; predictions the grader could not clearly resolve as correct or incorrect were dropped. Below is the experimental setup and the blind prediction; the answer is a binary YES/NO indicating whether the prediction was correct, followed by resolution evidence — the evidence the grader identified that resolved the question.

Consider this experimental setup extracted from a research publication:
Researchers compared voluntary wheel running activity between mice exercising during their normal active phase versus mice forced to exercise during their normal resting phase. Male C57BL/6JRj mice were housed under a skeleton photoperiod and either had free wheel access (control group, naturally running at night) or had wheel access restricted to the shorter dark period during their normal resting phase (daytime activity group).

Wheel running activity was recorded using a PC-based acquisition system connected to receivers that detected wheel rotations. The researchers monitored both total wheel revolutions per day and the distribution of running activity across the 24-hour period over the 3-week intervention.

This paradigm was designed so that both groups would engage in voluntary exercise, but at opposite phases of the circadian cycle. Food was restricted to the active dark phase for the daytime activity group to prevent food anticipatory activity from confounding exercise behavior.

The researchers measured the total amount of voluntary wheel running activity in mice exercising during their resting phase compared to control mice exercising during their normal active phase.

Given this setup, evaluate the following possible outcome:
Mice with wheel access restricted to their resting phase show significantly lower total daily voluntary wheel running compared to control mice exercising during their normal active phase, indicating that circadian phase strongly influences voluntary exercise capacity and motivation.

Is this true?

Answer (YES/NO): YES